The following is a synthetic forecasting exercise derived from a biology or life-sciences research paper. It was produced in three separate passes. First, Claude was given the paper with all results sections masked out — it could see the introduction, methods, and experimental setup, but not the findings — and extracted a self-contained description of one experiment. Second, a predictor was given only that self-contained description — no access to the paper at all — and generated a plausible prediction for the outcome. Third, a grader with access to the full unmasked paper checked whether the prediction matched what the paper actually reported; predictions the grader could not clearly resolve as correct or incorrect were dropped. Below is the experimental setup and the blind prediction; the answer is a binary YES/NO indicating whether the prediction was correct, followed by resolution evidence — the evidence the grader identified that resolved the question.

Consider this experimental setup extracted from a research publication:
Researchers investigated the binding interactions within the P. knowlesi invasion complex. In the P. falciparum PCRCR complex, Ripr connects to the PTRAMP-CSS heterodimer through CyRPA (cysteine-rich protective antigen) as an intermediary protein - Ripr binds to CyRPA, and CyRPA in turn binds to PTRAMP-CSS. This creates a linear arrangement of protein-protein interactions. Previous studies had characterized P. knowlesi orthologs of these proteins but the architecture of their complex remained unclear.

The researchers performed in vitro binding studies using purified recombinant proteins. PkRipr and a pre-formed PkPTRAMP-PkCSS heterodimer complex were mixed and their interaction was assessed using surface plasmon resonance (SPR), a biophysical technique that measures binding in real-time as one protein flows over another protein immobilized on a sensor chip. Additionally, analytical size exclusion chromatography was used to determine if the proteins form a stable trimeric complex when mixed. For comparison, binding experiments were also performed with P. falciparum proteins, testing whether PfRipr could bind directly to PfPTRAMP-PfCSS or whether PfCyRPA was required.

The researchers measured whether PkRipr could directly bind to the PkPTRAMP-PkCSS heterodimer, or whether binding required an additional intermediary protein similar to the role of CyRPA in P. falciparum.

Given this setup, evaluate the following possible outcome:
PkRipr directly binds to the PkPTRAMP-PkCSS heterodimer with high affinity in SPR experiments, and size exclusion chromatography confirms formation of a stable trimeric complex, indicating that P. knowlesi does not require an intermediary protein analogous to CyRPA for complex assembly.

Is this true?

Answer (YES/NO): YES